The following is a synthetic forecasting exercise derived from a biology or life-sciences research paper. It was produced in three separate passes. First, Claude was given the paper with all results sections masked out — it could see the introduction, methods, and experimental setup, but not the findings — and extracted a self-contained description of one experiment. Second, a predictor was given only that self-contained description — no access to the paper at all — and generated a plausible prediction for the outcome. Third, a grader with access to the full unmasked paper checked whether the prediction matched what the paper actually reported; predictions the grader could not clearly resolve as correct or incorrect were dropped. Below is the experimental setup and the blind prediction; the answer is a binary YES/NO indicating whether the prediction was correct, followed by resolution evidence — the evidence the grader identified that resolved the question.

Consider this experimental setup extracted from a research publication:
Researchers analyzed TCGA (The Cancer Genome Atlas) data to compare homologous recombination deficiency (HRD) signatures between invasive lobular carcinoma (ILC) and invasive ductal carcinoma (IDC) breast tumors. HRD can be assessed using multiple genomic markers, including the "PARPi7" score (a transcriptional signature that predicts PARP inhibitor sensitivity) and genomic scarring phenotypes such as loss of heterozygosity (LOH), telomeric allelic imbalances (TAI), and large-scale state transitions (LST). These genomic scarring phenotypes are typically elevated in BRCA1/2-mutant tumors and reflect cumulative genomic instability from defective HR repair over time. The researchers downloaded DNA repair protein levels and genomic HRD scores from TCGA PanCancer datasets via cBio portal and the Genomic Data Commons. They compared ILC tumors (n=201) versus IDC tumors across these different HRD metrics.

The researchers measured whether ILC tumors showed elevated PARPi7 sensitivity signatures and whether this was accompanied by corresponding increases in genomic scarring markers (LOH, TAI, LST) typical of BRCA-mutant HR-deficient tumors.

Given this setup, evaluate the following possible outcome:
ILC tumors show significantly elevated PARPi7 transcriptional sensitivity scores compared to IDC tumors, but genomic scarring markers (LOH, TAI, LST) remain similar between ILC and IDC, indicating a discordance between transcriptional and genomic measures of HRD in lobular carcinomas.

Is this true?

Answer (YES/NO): NO